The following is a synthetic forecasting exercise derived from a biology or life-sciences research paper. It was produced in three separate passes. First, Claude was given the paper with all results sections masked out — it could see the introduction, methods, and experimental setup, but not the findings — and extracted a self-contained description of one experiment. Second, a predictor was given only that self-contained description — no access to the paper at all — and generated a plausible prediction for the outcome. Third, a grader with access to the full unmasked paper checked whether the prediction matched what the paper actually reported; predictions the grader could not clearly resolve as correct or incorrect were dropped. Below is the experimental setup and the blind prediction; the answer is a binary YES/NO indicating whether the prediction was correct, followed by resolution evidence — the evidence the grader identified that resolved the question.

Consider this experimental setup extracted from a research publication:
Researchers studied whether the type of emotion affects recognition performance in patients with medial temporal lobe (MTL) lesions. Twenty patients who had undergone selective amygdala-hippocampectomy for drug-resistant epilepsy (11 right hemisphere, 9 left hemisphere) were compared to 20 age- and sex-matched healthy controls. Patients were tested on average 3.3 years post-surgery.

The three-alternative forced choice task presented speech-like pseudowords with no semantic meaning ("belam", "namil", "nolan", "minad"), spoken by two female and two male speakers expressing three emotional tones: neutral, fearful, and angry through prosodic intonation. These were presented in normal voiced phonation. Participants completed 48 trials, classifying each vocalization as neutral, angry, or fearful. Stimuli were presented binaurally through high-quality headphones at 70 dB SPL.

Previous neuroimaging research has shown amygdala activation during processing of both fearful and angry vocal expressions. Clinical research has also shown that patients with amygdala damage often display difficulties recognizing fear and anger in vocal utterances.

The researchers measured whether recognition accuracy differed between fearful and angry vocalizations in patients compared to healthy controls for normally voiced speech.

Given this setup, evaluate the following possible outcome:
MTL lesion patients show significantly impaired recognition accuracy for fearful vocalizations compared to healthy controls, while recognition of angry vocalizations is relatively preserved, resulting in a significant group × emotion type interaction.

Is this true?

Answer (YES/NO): NO